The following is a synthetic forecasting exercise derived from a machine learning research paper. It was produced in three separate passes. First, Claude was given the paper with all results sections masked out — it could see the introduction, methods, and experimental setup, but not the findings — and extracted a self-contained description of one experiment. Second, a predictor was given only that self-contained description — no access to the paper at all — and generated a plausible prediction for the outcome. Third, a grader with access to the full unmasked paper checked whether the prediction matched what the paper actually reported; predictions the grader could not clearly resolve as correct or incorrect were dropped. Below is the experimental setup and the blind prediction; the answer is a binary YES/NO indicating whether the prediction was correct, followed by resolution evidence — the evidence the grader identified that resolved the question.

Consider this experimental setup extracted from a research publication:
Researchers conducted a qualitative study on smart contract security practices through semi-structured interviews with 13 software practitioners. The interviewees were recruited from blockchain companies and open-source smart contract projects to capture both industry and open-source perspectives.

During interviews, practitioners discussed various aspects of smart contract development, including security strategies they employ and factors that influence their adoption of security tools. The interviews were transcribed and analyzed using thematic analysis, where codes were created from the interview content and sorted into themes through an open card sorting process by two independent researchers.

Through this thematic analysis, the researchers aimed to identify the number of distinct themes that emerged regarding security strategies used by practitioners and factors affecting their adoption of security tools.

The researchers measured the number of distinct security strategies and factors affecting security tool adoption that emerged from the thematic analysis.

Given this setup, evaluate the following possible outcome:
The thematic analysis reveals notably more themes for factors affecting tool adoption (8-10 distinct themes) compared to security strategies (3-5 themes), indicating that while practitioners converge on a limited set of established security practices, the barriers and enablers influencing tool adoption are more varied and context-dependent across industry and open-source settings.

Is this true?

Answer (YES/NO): NO